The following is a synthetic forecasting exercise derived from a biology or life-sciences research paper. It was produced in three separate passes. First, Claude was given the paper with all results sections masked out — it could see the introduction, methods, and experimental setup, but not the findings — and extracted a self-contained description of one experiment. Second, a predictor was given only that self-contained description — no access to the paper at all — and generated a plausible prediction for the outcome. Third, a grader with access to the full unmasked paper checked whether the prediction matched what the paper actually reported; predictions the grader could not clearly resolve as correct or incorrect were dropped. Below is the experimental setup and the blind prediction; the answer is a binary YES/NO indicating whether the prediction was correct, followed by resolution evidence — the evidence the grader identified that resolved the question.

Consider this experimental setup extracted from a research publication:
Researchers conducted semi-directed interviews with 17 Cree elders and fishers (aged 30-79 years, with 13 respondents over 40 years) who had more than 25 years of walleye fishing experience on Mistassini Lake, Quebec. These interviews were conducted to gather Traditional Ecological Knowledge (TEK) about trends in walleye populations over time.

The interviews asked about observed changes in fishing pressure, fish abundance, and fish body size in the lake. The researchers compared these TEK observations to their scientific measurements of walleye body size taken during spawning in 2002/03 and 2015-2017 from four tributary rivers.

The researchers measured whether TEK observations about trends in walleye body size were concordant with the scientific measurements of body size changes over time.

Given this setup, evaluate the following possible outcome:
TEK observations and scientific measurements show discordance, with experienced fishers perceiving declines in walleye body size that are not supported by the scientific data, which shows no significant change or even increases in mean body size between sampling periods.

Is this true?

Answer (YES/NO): NO